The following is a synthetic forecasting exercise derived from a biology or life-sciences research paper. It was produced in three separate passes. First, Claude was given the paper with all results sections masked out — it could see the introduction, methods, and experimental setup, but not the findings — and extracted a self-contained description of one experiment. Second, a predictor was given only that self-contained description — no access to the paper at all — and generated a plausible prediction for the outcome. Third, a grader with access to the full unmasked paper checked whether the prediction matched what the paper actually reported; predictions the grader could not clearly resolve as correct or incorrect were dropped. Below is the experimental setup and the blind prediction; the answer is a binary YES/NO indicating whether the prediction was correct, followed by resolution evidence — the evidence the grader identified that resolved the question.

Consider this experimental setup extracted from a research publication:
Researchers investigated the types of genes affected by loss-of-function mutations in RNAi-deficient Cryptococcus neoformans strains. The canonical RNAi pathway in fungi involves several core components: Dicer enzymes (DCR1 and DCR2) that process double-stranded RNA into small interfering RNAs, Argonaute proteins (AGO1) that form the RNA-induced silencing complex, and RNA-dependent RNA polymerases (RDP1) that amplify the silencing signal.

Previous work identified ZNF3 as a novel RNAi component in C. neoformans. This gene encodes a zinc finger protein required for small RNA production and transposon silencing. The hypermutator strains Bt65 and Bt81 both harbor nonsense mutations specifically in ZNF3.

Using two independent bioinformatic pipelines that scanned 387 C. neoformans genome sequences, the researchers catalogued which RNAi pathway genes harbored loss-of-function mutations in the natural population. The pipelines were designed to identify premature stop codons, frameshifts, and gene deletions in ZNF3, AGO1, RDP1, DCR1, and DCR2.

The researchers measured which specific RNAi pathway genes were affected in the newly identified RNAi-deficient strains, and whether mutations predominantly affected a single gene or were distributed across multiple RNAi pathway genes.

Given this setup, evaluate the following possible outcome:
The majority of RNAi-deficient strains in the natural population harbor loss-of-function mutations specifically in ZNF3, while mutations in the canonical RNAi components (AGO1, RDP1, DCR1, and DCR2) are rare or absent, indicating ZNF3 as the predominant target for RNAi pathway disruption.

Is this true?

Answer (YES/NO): NO